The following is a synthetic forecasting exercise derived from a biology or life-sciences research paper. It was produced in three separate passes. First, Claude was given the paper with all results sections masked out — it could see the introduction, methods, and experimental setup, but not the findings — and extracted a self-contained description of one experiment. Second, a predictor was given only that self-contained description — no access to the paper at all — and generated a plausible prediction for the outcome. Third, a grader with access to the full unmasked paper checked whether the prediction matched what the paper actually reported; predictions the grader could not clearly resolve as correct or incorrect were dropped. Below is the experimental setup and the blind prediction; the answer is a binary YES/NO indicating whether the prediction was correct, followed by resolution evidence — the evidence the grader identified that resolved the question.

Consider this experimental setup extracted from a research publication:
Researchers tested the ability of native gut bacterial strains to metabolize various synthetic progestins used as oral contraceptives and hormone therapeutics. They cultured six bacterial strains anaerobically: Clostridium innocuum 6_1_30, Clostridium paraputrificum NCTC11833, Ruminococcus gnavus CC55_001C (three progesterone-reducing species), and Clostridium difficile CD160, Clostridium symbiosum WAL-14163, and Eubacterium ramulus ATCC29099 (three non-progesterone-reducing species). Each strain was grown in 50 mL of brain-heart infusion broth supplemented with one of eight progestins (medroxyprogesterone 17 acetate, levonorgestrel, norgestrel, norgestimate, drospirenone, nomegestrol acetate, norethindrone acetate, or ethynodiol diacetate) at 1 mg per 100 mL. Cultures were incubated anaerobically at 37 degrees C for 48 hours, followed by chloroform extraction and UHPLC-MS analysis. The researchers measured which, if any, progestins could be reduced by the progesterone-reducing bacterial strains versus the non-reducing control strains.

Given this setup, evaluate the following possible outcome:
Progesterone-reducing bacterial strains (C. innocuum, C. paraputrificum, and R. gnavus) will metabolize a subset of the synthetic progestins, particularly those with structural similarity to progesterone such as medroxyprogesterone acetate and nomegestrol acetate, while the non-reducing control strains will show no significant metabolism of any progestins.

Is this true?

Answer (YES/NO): NO